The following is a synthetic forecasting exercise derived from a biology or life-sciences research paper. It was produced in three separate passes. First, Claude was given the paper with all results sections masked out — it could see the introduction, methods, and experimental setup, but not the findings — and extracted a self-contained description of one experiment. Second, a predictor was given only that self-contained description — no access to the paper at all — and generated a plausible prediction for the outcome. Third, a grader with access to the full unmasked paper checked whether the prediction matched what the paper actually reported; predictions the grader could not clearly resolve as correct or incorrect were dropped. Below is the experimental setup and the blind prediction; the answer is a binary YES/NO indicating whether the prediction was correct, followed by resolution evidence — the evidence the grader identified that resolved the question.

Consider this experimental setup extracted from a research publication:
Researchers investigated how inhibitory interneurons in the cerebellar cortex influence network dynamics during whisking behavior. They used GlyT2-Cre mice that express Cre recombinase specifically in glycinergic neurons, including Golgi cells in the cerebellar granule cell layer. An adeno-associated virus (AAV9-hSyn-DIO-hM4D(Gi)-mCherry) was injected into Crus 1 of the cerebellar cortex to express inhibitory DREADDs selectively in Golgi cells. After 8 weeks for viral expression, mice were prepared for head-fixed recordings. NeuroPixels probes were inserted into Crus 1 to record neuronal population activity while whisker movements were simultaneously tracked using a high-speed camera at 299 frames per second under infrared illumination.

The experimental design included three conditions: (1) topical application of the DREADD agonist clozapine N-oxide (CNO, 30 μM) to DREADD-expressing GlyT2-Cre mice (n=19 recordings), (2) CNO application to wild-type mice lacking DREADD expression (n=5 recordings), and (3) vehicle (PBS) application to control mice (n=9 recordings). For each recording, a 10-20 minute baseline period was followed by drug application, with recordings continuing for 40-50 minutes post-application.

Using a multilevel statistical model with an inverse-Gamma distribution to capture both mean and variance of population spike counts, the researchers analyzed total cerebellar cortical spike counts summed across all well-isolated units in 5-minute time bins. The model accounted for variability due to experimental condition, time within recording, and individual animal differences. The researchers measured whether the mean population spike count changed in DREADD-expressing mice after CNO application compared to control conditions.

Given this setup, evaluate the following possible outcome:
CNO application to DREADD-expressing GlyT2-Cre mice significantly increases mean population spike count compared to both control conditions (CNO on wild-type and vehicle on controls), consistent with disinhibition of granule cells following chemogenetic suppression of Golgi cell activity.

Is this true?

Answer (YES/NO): YES